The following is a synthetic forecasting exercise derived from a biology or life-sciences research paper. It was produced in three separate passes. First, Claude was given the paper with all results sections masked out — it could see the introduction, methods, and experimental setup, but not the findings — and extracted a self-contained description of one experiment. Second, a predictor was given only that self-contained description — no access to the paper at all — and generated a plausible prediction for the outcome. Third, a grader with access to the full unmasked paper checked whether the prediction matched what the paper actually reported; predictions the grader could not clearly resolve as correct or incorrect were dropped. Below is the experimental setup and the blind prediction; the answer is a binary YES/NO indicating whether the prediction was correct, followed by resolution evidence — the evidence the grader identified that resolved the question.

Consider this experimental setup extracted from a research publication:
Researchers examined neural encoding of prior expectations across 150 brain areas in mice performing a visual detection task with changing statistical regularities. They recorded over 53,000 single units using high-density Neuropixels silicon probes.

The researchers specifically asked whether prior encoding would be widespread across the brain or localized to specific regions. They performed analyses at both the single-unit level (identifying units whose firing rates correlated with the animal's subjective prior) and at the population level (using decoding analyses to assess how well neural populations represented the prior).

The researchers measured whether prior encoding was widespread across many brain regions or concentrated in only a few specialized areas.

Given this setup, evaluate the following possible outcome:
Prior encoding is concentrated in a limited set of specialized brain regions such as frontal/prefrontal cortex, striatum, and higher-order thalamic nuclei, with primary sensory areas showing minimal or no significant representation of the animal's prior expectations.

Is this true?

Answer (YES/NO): NO